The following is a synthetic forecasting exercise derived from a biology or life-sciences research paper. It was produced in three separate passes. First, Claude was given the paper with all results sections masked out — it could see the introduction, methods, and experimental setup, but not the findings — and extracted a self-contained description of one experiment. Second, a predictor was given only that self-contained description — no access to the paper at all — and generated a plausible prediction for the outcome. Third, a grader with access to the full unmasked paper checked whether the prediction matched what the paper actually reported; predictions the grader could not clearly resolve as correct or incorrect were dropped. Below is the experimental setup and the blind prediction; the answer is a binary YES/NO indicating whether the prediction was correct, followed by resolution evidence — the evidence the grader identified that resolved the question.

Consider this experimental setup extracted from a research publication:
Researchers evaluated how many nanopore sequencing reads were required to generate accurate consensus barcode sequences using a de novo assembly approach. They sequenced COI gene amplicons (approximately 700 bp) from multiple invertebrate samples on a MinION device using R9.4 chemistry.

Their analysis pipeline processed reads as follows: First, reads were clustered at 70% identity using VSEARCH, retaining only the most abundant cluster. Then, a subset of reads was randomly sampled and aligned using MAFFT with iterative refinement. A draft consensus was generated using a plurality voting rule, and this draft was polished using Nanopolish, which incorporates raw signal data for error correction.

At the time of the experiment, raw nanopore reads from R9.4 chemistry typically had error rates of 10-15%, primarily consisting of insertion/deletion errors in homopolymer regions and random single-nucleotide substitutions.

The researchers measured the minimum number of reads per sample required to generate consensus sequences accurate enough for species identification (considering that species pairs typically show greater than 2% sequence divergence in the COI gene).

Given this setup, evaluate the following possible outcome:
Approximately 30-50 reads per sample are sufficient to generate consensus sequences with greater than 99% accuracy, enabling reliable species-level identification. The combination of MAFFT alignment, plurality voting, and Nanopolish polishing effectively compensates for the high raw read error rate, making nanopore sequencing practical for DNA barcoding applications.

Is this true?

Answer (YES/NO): NO